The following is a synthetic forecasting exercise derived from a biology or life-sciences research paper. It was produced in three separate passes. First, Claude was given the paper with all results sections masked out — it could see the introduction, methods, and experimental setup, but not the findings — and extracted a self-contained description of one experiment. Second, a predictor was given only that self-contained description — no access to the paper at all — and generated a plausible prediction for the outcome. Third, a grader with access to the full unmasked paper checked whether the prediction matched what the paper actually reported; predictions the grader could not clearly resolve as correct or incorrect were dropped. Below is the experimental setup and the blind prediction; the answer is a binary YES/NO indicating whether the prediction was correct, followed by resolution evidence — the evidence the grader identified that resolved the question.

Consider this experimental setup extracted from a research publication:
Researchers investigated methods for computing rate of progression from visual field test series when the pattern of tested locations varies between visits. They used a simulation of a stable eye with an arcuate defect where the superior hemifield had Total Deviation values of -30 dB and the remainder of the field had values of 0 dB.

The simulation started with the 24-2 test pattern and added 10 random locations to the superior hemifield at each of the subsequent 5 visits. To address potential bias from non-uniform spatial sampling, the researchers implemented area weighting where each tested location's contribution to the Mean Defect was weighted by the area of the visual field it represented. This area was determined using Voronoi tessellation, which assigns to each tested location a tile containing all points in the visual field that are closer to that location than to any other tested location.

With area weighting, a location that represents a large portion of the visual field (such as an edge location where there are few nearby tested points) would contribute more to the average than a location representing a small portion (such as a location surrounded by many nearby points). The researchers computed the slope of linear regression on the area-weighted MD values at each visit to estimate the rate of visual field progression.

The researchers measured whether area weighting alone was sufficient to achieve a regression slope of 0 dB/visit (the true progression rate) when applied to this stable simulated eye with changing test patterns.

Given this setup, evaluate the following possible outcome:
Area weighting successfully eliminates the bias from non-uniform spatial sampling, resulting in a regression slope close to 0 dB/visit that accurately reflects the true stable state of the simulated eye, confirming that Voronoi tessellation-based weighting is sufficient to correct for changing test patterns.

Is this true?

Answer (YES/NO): NO